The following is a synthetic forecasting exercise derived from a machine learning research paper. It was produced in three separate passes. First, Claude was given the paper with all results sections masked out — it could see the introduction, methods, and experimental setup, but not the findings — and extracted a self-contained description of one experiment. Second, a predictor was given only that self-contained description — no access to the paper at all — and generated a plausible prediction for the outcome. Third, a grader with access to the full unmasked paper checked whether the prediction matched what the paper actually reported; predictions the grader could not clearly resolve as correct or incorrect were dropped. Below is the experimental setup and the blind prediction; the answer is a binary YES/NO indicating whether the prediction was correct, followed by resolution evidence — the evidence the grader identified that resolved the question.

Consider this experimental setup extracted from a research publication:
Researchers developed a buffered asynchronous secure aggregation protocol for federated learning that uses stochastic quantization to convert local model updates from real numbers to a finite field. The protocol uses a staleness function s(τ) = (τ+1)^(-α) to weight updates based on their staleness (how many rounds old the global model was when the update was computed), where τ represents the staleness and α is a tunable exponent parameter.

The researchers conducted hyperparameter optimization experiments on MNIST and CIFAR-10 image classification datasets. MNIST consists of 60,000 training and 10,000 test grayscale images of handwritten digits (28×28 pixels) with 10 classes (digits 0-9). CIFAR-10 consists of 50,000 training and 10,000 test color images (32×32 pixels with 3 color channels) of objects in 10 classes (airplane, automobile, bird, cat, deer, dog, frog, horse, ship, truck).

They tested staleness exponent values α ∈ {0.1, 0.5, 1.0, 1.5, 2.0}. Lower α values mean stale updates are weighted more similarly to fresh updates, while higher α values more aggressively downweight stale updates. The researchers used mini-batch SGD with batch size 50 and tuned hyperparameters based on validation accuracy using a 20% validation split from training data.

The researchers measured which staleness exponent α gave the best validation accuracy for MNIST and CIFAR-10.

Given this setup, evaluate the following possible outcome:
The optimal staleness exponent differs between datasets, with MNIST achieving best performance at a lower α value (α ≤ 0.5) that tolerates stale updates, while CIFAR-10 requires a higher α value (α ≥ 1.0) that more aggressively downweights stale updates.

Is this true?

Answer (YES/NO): NO